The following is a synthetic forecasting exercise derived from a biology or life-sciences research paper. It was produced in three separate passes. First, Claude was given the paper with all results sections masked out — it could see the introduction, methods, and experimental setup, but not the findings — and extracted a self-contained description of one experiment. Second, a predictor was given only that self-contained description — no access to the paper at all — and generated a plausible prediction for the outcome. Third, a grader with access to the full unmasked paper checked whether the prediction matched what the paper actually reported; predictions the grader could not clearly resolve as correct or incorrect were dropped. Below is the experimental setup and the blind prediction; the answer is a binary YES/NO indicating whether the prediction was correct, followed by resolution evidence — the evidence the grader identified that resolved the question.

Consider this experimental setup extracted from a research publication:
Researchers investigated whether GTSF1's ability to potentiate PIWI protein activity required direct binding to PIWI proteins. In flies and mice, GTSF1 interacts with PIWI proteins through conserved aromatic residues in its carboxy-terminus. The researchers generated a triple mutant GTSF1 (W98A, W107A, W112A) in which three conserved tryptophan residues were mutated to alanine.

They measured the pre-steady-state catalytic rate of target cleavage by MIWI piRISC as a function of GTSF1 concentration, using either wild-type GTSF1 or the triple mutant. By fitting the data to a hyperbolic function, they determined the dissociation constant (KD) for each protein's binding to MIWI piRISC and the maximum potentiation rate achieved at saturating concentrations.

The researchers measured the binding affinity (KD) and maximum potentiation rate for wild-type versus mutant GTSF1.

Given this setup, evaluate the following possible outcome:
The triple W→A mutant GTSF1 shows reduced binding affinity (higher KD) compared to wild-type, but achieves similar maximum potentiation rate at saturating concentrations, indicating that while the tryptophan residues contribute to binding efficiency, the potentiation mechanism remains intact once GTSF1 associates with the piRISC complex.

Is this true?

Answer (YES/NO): YES